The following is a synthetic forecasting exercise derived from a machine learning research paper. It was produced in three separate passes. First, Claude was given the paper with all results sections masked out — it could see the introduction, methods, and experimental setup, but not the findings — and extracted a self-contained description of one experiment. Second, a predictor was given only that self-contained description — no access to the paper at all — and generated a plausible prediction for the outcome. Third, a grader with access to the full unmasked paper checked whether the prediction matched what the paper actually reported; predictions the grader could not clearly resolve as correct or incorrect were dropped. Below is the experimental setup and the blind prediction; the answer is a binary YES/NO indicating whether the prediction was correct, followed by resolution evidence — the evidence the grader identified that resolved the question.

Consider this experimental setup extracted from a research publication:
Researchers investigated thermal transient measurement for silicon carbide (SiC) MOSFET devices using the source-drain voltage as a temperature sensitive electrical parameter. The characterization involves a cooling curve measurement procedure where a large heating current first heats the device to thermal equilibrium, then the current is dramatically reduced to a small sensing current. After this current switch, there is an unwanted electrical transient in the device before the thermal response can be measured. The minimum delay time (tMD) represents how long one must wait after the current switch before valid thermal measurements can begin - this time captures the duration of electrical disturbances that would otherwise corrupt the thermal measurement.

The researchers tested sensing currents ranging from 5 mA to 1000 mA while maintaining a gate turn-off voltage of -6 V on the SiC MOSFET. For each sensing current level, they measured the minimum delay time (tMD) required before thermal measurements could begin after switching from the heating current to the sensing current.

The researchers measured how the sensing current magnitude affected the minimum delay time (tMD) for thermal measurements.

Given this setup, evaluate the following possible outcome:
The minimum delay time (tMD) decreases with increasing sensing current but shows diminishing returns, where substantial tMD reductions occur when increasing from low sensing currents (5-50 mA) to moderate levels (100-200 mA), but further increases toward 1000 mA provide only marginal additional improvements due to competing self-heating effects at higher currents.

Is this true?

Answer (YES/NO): YES